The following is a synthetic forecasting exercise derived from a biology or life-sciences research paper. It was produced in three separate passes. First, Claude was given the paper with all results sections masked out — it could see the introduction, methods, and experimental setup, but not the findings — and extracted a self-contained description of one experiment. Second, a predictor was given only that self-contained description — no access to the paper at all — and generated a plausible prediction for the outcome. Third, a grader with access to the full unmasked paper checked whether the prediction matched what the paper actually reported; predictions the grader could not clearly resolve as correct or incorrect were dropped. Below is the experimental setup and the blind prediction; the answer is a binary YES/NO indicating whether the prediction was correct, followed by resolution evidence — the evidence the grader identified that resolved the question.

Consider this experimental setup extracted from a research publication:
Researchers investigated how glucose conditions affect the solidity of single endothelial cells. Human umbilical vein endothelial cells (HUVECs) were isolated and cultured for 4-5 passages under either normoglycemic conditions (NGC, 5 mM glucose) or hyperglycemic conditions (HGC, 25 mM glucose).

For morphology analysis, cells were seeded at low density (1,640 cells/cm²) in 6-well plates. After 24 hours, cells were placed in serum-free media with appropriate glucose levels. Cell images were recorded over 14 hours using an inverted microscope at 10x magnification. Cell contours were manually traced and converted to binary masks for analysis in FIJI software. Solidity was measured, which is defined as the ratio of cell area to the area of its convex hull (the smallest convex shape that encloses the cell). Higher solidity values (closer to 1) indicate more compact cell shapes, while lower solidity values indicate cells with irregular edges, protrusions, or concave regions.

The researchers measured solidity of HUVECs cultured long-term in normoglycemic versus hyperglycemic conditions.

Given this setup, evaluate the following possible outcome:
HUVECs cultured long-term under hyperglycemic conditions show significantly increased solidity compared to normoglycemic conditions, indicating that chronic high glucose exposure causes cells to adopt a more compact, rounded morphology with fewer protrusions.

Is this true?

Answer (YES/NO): NO